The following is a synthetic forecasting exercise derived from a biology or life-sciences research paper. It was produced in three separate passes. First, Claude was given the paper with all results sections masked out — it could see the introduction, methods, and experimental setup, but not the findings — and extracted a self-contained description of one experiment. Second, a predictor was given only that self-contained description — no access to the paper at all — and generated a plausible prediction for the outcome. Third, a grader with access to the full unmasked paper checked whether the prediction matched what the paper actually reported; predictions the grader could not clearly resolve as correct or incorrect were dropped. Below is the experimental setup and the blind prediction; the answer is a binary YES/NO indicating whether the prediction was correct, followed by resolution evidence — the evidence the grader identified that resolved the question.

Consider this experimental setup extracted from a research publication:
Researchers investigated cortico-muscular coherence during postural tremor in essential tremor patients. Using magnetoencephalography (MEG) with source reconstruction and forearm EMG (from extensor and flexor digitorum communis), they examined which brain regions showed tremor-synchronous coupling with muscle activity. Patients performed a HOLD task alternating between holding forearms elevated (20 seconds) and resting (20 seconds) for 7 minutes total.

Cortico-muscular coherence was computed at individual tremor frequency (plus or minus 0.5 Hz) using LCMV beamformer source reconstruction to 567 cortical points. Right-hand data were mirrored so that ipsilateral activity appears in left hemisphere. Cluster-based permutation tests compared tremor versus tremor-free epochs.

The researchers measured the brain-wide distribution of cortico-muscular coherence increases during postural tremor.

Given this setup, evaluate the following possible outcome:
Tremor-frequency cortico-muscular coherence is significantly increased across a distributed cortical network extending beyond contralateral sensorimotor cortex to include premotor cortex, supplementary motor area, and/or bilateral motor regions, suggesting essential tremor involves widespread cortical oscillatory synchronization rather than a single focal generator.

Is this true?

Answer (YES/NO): YES